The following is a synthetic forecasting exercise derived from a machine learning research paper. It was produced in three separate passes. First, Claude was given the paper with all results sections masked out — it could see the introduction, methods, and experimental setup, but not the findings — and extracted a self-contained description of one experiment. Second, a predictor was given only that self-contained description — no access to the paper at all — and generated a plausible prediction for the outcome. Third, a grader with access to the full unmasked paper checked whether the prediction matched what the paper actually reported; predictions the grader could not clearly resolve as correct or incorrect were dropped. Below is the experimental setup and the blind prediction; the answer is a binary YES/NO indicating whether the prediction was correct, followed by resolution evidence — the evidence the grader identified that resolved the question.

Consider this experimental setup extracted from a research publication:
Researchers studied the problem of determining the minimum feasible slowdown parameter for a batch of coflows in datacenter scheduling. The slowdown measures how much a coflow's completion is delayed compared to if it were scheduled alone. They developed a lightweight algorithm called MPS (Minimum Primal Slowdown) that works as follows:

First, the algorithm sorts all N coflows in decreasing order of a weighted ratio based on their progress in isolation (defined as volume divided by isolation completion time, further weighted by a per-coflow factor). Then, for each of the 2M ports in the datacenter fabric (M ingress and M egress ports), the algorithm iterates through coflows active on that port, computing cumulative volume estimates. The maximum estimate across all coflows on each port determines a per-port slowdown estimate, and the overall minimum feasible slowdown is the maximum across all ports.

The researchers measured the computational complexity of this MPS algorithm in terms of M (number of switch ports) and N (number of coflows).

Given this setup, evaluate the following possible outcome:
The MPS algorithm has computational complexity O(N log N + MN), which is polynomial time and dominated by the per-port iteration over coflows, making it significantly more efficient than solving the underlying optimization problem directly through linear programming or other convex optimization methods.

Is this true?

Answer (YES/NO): YES